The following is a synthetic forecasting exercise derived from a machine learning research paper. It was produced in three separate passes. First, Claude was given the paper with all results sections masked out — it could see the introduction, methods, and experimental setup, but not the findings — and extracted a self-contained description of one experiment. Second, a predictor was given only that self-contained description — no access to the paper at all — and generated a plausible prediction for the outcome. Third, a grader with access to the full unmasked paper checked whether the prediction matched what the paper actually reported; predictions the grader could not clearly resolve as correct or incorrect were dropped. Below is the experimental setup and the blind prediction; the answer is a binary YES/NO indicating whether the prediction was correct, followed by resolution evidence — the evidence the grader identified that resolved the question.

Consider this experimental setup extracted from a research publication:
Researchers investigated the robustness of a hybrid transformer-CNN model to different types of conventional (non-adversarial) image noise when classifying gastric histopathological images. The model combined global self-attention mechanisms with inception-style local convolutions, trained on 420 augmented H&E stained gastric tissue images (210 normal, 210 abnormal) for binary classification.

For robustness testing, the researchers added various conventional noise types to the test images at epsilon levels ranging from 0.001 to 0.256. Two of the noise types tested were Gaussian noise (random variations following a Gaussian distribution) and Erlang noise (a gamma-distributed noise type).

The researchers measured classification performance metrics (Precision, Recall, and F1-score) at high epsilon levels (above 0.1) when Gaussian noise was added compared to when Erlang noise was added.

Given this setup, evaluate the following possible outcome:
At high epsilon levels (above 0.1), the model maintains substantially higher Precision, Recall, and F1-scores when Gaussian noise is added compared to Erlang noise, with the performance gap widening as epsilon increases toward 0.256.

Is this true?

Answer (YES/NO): NO